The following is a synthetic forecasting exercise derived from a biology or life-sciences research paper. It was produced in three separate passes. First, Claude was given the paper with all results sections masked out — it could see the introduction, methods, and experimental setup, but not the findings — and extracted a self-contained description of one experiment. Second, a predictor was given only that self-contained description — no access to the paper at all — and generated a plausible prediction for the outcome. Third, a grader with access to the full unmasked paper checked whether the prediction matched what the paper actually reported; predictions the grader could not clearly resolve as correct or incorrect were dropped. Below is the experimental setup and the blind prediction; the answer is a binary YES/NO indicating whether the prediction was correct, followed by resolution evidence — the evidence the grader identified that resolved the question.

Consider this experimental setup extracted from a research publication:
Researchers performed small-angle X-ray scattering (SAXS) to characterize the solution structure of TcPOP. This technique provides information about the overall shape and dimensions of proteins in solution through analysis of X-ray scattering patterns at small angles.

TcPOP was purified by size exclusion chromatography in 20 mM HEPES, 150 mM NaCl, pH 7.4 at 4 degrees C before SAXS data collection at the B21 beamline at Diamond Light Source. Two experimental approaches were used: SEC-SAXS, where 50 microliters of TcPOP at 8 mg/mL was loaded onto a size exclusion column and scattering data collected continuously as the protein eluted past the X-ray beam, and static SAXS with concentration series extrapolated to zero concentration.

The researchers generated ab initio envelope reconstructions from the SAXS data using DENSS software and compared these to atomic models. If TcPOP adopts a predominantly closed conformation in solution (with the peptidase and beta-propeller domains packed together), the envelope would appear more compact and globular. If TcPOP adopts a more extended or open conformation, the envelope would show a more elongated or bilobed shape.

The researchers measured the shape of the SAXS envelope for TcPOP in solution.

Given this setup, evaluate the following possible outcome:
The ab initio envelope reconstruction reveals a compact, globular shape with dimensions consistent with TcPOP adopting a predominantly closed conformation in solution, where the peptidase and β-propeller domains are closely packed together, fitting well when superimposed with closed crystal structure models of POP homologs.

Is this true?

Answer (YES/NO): NO